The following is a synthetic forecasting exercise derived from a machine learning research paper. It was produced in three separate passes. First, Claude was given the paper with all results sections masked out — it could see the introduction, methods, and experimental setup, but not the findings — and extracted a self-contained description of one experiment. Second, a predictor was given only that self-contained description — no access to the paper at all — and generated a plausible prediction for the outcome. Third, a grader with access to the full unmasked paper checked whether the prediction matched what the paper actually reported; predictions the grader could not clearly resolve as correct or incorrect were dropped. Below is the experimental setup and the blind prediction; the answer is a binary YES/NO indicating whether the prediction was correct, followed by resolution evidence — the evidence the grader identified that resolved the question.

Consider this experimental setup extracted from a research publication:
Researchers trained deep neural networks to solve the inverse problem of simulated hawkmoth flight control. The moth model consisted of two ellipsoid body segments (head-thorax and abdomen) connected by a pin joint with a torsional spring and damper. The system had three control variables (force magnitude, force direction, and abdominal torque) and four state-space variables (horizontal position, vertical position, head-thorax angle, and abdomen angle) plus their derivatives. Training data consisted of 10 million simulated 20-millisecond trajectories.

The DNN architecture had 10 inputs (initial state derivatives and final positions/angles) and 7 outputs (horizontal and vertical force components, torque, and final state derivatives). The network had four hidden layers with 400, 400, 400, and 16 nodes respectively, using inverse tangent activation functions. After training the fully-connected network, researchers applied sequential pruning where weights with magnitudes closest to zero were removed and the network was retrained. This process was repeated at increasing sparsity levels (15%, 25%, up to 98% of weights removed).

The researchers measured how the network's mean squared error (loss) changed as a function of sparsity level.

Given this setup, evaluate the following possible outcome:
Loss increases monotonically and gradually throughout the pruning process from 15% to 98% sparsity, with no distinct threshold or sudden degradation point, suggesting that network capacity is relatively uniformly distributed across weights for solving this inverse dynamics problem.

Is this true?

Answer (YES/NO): NO